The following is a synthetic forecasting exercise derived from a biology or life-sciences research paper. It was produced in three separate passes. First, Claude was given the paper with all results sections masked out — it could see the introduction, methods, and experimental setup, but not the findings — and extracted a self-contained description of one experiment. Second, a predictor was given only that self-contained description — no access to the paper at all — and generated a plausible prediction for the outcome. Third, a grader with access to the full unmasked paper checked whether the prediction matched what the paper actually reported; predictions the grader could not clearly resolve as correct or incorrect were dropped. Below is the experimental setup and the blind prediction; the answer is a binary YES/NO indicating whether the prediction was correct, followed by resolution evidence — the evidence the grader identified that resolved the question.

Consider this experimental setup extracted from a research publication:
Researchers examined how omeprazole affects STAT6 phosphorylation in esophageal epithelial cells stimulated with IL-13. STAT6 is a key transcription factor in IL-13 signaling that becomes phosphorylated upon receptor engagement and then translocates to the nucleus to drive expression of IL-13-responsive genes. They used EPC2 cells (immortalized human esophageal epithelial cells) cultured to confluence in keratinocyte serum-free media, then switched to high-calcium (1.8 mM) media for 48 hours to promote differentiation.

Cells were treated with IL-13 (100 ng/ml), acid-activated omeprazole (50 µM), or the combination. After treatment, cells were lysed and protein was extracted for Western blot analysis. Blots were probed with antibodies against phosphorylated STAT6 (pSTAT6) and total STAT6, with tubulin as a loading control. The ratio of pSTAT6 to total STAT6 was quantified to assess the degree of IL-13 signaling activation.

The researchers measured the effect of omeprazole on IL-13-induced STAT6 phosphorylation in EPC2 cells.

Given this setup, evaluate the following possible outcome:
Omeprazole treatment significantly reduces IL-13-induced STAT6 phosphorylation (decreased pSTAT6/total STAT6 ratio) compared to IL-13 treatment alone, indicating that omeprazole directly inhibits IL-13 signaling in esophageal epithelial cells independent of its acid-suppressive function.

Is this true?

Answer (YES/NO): NO